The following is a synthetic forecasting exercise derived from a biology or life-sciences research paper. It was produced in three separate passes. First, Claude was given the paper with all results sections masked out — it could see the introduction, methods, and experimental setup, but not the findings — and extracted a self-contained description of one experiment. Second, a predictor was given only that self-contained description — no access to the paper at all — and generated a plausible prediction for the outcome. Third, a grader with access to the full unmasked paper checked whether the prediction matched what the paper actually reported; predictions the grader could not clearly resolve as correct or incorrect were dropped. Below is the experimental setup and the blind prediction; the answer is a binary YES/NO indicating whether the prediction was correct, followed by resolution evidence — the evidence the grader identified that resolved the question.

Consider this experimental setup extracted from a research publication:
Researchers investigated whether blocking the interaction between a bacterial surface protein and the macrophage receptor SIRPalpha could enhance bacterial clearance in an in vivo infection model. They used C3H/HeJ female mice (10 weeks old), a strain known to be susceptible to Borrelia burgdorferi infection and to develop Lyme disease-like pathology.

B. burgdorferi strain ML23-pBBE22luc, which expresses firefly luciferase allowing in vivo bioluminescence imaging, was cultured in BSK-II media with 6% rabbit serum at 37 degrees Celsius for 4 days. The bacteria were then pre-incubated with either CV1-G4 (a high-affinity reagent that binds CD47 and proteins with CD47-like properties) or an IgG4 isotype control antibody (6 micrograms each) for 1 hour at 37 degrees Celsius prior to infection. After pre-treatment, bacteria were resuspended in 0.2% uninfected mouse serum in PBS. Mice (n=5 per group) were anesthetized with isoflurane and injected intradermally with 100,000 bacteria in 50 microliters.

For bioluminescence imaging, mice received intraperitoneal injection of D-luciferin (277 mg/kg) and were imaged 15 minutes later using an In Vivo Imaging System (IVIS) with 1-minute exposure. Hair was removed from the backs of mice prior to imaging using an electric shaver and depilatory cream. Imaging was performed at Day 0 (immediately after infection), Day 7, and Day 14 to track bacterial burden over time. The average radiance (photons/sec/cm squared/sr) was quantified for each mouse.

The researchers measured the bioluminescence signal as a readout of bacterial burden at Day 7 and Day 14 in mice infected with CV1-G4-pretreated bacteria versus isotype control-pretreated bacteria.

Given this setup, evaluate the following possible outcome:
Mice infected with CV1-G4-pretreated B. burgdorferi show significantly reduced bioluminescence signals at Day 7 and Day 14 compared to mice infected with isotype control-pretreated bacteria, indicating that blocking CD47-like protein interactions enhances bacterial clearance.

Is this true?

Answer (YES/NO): NO